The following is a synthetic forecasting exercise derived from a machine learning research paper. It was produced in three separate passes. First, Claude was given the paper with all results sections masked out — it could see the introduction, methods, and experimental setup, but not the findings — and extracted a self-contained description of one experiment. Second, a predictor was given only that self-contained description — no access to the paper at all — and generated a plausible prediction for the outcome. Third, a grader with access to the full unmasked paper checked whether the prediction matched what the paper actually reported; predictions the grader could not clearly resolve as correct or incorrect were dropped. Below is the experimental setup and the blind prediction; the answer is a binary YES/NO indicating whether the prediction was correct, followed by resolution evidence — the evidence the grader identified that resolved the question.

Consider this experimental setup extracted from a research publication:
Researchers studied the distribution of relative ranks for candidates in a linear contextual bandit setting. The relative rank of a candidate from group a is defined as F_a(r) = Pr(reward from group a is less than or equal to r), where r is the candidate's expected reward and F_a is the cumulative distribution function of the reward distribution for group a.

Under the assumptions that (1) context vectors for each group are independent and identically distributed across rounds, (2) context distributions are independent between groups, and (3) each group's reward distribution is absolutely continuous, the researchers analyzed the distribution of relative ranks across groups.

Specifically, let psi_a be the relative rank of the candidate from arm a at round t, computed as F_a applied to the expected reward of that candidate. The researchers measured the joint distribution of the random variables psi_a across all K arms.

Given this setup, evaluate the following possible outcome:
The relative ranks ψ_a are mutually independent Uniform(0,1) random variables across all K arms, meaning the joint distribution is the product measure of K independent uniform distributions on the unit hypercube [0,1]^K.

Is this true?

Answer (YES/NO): YES